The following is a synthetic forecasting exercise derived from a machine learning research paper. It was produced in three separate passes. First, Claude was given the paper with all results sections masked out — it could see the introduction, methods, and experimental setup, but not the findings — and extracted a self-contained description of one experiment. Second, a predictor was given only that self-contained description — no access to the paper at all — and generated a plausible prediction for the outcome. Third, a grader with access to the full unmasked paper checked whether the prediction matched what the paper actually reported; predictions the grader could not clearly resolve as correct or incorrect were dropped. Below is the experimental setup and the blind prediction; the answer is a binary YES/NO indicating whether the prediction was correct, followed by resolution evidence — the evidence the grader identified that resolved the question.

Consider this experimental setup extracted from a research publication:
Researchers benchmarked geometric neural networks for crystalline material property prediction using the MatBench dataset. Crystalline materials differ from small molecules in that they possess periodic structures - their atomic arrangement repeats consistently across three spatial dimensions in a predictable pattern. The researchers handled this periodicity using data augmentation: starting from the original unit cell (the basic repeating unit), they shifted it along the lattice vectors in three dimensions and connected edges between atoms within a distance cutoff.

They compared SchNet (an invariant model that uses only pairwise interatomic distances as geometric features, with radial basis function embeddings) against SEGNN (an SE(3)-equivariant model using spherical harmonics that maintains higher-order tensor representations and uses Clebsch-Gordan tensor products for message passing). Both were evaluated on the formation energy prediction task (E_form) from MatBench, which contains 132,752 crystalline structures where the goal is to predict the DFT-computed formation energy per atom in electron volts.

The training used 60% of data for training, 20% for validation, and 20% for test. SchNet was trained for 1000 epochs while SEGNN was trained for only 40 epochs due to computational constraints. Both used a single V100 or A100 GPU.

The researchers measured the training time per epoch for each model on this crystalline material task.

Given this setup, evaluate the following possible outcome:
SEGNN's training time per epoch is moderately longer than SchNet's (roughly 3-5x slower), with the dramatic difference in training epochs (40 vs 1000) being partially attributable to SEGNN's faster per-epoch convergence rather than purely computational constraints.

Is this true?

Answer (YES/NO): NO